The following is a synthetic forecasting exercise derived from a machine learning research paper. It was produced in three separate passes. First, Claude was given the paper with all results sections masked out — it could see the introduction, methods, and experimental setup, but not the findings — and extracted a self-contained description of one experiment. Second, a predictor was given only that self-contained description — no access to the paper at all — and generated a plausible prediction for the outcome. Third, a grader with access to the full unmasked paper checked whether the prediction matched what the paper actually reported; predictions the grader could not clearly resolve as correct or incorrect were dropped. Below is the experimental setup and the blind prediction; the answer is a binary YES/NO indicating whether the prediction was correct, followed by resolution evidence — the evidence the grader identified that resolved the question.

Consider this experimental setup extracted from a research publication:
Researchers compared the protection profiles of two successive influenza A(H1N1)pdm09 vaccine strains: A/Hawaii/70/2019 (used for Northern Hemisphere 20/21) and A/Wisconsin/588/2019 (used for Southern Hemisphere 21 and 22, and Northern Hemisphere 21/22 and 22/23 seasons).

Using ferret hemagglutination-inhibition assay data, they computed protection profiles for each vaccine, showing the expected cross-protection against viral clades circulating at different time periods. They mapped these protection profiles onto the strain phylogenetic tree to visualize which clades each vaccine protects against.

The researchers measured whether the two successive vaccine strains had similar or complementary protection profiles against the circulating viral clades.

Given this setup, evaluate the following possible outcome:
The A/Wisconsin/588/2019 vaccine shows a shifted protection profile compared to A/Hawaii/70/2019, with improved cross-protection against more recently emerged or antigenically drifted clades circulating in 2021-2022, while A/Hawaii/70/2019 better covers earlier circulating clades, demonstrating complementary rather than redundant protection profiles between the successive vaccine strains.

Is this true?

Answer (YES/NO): YES